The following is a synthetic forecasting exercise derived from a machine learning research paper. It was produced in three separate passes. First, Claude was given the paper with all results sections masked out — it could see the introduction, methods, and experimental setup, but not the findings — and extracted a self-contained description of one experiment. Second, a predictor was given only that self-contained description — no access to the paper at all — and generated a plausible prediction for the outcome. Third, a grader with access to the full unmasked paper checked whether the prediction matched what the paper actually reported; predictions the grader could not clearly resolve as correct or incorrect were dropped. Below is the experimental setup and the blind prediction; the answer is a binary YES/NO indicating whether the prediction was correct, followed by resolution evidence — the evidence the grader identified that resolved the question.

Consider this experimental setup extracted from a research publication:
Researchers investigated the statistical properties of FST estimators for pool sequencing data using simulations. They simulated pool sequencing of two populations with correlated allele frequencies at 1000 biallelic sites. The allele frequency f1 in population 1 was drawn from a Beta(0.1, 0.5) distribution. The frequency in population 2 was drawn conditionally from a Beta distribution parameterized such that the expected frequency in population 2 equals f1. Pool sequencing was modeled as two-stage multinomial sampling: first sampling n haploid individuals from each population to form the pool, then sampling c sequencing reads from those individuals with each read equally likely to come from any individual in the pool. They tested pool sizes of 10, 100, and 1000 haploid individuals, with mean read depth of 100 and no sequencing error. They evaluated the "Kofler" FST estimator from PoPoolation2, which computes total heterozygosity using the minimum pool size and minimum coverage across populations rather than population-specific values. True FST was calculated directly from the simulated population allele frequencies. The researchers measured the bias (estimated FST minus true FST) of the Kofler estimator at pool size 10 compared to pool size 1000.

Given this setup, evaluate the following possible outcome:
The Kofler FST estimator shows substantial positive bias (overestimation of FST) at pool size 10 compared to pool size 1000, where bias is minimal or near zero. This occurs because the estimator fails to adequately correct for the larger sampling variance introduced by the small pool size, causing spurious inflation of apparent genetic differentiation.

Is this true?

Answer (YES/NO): YES